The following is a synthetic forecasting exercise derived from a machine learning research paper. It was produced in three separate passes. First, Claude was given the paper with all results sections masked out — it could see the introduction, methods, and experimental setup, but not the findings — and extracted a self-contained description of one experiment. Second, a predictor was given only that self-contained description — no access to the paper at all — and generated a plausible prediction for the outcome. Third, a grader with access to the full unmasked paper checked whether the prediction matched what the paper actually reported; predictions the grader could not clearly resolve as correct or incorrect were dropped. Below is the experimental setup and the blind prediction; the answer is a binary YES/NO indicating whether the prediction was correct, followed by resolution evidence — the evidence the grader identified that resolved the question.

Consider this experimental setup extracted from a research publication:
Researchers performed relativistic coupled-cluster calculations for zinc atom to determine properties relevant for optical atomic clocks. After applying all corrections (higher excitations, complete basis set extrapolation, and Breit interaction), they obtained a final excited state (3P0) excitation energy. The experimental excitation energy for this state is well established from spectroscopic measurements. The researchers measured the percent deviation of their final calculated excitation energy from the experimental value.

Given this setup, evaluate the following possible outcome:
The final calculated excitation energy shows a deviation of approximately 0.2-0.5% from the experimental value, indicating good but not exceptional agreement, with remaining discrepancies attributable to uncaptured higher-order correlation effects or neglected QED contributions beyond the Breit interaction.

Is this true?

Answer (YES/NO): NO